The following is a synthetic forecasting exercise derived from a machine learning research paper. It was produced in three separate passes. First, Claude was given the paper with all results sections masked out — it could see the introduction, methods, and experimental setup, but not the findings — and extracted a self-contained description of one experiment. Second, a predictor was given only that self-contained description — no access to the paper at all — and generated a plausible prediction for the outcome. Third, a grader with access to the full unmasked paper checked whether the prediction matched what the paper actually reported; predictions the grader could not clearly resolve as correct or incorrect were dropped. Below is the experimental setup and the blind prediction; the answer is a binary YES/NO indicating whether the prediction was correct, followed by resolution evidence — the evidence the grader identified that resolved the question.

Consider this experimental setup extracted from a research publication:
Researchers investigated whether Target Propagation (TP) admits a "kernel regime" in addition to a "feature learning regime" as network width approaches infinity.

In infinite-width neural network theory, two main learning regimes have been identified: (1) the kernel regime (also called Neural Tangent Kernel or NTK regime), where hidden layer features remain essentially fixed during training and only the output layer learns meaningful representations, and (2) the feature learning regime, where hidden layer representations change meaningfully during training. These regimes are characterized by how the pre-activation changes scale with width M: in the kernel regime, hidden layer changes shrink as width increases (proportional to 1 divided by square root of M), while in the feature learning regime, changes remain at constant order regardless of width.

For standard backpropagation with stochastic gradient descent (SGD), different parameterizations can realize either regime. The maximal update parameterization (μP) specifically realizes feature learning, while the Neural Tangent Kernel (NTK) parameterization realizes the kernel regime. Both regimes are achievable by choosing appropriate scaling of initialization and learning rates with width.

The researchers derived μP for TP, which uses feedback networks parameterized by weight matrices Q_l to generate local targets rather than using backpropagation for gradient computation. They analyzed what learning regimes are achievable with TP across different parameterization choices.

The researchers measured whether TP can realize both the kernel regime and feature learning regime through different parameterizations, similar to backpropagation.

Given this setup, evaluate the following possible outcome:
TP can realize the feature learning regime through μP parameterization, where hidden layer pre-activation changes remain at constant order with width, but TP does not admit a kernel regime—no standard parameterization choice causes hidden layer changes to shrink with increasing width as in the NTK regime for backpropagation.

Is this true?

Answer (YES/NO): YES